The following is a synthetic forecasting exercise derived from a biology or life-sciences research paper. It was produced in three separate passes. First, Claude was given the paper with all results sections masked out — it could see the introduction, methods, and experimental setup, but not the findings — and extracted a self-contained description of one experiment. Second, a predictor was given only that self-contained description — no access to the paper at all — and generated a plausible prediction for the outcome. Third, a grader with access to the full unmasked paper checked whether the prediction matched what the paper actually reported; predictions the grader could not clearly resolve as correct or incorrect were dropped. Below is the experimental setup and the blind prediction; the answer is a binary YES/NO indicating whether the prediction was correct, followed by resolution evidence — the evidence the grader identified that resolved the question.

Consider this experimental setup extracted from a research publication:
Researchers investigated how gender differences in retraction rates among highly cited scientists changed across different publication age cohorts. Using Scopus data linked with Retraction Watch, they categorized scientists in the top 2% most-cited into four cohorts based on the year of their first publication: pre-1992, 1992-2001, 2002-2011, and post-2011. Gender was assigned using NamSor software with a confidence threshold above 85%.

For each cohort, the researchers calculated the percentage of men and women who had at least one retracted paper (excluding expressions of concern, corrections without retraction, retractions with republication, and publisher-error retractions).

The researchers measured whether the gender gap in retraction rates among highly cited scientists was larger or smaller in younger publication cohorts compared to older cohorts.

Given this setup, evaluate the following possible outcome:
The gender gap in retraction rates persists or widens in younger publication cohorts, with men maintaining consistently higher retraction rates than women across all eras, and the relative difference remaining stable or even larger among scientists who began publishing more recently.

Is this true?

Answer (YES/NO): NO